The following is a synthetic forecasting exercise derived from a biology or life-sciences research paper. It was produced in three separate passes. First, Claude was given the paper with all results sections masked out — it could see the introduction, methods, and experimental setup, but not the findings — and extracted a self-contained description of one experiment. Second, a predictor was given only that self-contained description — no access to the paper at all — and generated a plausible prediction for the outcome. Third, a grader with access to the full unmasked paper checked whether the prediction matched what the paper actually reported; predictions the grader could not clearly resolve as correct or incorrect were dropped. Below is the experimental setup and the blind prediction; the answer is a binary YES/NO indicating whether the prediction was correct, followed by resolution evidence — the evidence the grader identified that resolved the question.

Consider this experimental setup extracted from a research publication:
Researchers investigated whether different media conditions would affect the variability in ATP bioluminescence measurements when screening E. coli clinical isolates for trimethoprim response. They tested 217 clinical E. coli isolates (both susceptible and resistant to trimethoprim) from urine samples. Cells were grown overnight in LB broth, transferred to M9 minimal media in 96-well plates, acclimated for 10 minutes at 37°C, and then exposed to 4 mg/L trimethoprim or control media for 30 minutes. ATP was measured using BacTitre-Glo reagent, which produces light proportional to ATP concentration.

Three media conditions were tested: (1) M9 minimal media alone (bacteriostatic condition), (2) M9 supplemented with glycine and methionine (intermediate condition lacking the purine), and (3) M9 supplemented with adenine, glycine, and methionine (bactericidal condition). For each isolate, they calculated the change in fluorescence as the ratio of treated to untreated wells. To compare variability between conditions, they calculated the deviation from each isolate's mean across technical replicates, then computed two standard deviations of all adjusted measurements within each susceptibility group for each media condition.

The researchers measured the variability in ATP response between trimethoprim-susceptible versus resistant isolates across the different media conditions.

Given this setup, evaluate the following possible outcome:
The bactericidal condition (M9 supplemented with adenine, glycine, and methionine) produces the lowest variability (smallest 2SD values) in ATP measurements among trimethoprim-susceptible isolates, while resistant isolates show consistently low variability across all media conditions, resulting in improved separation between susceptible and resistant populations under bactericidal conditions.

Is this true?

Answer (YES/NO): NO